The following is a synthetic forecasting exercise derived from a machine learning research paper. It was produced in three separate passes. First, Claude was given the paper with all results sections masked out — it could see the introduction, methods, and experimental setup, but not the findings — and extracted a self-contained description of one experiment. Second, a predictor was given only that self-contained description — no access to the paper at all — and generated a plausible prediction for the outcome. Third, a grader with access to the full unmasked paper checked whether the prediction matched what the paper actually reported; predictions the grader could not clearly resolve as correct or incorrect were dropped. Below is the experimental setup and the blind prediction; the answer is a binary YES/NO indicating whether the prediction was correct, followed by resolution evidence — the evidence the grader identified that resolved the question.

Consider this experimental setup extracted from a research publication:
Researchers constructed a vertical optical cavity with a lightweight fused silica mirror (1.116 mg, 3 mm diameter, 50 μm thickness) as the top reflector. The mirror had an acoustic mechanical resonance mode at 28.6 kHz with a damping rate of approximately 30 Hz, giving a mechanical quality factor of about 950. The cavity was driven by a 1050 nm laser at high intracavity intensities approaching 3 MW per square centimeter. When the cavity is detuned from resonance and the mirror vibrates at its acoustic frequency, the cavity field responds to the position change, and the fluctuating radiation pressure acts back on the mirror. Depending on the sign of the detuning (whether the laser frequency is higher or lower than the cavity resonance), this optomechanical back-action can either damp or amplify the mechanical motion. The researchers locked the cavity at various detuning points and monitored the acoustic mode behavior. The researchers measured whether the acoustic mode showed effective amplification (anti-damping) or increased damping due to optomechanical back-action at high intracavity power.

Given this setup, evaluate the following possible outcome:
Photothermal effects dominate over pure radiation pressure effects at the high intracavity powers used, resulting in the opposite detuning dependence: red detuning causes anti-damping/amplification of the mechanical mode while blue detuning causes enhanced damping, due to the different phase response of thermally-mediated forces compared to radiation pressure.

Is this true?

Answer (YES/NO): YES